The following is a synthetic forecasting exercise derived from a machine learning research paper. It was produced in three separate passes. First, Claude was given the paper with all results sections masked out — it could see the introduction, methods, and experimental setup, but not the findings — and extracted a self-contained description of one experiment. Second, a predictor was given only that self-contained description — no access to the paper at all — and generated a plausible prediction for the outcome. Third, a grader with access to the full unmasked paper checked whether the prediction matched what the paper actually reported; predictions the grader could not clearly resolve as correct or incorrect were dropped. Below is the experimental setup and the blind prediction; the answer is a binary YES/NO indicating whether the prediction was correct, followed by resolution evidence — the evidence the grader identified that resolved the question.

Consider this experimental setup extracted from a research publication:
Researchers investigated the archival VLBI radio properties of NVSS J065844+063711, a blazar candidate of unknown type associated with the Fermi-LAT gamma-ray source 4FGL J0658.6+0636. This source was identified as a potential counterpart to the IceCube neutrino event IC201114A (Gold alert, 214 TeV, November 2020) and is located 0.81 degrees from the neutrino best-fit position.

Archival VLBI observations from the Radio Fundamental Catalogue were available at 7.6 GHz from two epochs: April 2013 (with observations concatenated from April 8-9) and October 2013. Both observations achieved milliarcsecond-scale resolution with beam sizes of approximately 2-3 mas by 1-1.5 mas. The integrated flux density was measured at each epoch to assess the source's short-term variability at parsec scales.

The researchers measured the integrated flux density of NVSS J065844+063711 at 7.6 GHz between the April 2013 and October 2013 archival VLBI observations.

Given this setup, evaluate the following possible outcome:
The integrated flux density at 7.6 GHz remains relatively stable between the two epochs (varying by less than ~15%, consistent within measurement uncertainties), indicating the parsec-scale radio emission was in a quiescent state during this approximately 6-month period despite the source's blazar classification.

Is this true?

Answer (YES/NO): NO